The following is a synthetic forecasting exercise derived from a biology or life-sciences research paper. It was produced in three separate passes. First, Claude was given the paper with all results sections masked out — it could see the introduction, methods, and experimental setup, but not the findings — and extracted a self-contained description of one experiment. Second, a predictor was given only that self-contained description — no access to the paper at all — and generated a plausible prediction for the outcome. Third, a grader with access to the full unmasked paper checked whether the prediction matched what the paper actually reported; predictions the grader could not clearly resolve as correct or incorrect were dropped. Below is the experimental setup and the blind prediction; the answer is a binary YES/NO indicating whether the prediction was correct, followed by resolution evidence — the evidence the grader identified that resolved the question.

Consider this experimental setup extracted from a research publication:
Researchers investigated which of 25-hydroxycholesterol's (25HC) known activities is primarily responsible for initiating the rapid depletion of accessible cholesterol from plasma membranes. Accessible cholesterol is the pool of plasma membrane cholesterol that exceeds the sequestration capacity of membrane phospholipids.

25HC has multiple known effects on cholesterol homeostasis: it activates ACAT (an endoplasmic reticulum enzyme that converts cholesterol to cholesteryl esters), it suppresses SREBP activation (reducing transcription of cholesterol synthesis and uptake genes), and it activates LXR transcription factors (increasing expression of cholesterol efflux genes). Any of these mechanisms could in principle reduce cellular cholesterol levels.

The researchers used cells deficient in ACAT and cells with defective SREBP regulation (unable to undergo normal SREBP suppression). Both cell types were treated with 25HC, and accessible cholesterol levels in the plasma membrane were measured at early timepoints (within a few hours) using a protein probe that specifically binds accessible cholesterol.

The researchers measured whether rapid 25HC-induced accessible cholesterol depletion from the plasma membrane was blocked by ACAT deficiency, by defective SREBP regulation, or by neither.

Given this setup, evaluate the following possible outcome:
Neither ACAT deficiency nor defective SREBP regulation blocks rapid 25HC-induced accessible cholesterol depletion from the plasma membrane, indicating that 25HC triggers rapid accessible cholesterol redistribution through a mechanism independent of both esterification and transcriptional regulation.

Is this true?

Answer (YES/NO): NO